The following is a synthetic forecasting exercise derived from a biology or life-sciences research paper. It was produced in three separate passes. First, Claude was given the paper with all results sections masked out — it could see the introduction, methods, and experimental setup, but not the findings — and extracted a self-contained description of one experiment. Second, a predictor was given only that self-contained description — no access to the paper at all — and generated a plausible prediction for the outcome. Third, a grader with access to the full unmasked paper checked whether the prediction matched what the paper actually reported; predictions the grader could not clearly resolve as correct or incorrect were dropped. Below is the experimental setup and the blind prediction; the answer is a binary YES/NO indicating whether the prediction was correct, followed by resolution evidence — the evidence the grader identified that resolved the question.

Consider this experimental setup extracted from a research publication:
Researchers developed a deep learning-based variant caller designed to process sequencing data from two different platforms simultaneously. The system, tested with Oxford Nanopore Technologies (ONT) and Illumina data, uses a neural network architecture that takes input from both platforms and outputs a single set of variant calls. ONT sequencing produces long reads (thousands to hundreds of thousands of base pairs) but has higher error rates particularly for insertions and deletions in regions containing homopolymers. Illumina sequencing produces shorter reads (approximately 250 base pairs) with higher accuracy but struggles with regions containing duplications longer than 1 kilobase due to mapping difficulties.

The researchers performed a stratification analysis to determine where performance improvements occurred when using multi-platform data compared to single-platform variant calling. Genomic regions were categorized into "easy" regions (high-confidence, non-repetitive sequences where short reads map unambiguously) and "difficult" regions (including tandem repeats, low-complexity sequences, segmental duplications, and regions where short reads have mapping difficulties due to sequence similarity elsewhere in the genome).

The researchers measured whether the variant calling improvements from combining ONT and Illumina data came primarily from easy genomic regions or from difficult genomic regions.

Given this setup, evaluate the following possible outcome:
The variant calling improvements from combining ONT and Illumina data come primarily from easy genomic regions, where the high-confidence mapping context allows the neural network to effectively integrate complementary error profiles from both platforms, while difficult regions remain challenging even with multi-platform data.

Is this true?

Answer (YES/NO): NO